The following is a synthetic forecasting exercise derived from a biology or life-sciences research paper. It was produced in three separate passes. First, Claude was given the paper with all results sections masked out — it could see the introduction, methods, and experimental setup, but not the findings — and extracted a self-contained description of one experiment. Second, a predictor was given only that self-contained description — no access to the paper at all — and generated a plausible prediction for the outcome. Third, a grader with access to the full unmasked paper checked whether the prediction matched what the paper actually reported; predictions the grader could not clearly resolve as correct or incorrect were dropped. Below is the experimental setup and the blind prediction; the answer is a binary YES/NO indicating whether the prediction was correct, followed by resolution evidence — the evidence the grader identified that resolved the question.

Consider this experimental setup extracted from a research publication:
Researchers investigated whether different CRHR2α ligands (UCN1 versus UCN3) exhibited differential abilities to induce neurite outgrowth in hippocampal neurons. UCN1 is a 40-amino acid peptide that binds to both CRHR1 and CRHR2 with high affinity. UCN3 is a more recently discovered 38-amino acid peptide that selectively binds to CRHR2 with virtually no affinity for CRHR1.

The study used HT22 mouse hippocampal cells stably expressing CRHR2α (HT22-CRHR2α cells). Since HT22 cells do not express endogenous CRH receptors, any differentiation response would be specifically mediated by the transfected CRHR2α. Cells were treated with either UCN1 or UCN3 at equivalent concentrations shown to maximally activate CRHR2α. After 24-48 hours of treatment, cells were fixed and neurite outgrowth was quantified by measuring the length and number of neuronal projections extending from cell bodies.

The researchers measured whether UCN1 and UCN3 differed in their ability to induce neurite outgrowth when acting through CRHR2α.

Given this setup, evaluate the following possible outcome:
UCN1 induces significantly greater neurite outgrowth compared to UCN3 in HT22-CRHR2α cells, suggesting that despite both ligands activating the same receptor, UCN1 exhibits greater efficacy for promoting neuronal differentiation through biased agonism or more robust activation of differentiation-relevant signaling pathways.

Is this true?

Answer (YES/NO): NO